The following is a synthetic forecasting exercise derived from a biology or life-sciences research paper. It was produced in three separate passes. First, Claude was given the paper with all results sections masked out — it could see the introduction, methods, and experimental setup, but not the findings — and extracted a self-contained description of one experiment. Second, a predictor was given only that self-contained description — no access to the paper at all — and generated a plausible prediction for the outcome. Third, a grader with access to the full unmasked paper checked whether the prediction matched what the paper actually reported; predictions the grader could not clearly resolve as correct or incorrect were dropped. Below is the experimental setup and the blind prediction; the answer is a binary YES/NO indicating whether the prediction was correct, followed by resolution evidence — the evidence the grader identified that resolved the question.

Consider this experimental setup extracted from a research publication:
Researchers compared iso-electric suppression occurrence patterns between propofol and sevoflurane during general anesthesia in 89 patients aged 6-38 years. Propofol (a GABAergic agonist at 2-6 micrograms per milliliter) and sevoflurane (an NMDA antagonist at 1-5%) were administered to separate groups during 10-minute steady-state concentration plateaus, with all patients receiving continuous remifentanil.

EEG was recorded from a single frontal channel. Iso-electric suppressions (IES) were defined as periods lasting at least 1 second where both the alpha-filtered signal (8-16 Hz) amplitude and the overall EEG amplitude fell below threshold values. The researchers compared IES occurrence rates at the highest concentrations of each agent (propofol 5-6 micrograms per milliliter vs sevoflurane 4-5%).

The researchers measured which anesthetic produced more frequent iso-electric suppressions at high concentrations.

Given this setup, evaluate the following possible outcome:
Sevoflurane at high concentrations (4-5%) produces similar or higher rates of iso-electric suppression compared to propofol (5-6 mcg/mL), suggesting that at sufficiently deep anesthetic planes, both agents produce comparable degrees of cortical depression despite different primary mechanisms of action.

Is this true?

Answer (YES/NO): NO